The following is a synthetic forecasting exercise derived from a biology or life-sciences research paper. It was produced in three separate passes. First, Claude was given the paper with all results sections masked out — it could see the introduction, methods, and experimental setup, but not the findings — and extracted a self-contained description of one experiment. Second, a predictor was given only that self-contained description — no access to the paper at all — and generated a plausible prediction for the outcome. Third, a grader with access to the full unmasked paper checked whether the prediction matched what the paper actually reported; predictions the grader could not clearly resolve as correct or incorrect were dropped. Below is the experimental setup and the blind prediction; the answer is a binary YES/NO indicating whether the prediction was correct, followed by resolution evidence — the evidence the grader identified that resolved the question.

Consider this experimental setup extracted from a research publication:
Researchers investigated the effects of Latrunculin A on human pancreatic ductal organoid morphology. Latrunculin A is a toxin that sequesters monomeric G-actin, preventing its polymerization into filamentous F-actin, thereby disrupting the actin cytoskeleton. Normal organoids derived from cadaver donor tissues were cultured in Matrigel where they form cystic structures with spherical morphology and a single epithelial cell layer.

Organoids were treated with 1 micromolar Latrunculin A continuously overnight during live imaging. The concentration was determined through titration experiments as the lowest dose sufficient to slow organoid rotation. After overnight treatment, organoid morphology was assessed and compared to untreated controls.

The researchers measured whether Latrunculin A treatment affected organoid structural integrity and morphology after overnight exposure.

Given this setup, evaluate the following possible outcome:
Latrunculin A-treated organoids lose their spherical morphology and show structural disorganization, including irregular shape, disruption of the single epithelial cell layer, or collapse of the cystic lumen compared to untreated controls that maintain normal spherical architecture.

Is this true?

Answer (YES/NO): YES